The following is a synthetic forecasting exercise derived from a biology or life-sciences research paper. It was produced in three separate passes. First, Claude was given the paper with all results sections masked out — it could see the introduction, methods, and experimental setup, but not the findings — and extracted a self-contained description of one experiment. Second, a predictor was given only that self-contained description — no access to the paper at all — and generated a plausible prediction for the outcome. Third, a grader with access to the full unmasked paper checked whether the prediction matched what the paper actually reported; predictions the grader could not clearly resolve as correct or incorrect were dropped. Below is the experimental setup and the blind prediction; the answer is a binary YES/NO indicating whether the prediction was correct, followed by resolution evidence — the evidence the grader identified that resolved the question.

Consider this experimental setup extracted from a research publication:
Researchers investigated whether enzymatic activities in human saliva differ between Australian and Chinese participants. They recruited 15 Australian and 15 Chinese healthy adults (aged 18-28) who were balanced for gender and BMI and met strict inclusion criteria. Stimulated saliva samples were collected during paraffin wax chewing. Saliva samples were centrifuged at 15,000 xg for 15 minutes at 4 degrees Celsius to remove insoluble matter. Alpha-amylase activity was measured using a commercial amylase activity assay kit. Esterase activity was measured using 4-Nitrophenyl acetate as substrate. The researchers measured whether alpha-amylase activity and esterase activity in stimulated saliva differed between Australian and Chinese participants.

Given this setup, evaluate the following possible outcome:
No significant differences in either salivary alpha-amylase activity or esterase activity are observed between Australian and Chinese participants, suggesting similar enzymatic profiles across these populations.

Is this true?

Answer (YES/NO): YES